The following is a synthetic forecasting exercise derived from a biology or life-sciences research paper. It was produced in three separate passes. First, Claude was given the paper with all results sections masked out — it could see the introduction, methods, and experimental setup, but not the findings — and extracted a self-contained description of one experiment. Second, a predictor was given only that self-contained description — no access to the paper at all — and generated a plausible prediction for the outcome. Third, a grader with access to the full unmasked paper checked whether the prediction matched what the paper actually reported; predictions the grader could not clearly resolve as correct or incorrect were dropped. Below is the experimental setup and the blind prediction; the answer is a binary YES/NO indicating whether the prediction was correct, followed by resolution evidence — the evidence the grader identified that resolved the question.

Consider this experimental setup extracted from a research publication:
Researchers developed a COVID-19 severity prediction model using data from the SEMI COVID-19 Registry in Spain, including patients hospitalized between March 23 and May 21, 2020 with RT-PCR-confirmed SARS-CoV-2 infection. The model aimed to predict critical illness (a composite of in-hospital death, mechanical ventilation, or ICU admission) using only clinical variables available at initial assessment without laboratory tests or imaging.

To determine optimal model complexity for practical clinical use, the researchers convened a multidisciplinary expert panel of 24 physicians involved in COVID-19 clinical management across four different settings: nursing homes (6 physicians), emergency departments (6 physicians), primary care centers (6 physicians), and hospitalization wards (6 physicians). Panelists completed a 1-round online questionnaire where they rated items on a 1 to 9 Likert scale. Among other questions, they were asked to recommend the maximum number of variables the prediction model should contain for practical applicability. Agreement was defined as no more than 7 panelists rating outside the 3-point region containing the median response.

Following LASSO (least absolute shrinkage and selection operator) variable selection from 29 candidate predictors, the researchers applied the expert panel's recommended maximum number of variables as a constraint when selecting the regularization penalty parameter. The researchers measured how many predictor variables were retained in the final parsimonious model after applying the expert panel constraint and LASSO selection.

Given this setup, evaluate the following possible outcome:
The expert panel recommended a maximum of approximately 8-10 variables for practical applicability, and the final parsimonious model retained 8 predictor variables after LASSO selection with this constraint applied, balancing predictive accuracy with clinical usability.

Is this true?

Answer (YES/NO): NO